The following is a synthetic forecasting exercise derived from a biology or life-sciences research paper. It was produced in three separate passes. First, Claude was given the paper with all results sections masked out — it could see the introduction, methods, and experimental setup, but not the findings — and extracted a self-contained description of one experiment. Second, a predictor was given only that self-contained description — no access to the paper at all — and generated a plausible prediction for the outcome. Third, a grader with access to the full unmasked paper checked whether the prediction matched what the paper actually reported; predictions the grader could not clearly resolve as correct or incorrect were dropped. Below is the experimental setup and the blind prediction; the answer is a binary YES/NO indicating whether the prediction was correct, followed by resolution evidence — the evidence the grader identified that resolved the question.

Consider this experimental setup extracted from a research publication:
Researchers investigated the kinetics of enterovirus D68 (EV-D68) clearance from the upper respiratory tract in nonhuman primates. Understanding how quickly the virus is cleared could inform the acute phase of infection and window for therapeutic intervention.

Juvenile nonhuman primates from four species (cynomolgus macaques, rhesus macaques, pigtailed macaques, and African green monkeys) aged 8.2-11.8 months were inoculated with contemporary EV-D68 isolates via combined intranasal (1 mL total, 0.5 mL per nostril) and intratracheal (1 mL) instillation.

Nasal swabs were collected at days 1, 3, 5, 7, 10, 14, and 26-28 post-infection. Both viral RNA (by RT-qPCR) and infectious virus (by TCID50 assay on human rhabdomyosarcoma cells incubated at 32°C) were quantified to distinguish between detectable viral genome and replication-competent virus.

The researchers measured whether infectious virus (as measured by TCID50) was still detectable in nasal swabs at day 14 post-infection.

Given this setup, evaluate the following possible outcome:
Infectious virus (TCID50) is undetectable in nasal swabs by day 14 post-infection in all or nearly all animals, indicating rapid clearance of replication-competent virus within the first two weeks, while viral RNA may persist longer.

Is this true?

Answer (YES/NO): YES